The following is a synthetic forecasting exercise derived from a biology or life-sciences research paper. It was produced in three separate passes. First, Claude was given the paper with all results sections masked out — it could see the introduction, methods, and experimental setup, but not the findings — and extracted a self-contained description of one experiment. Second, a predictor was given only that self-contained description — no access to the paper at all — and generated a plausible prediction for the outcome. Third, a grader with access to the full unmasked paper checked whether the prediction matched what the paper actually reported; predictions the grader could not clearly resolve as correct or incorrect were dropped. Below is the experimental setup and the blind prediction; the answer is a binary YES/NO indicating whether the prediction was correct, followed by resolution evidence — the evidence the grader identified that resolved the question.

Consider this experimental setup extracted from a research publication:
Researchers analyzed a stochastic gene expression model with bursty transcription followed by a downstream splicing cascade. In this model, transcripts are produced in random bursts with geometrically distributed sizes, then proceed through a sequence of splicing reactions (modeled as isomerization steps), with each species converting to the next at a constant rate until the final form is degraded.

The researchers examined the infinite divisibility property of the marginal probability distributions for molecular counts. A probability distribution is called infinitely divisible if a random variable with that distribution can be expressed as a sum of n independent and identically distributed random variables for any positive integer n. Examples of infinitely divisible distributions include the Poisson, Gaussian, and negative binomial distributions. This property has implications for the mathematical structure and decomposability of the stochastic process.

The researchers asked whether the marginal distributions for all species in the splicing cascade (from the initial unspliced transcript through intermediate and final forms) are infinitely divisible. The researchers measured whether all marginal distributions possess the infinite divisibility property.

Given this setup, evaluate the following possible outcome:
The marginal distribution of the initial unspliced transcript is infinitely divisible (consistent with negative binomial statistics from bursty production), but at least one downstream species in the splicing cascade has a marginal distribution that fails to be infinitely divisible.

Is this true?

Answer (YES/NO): NO